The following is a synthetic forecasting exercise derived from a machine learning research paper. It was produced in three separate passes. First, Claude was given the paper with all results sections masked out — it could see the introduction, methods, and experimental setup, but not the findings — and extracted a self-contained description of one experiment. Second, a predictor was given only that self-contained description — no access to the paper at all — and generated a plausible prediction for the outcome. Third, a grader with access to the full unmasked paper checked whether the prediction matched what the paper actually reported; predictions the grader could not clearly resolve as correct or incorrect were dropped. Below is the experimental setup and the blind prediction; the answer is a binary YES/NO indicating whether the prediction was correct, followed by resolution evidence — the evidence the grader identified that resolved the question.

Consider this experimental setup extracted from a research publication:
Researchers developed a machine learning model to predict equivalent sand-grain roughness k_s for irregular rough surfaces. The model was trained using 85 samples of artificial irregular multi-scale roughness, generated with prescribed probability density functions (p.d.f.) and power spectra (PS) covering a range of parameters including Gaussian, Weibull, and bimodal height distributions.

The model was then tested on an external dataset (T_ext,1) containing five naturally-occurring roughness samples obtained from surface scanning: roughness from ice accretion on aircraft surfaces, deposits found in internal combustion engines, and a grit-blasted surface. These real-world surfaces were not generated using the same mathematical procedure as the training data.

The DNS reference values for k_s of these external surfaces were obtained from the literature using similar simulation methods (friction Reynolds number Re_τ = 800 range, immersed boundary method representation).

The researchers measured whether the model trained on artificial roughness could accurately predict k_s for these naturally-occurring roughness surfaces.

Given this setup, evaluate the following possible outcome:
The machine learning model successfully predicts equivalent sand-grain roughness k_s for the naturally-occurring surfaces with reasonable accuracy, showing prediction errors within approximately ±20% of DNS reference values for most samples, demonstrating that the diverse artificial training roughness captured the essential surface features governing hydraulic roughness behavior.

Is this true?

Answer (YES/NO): YES